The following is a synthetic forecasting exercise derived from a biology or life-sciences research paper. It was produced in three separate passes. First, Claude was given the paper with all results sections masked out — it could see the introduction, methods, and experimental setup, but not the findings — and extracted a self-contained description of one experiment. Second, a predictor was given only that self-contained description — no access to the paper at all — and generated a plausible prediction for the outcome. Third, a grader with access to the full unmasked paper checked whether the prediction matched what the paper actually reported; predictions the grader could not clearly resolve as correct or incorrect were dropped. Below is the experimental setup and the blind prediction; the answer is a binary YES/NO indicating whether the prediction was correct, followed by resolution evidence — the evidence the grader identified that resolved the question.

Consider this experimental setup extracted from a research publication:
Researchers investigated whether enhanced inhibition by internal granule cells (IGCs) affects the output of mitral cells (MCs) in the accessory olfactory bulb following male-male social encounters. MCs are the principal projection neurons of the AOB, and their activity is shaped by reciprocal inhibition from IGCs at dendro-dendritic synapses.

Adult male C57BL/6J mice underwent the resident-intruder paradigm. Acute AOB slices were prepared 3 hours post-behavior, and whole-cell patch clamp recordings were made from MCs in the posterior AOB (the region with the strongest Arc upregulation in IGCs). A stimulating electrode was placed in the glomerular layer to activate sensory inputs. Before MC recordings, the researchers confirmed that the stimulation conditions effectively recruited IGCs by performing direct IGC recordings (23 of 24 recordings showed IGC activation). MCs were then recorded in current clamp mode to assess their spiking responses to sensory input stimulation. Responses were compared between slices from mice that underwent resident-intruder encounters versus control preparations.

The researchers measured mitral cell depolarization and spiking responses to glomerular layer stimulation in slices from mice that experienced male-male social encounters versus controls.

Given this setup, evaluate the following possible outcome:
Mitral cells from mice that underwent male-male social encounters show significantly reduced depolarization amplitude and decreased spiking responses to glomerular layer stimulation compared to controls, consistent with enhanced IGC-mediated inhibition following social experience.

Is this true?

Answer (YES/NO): YES